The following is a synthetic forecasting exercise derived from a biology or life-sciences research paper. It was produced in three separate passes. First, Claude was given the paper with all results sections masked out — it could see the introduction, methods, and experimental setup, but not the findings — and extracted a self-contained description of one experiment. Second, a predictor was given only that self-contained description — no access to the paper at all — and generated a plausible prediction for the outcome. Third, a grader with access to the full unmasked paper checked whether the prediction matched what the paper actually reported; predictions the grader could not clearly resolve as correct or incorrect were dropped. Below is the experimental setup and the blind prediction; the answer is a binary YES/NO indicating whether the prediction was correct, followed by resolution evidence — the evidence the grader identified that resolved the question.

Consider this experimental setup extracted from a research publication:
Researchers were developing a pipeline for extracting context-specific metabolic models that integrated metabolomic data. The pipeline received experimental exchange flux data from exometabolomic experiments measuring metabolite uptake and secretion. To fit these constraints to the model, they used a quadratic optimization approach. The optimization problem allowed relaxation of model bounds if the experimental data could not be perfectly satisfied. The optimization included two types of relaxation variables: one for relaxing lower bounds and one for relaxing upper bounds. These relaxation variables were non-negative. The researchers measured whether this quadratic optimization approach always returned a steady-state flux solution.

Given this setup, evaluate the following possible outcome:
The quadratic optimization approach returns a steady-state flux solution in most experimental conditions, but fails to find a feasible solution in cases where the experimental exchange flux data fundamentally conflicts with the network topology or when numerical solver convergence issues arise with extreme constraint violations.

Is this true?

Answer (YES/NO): NO